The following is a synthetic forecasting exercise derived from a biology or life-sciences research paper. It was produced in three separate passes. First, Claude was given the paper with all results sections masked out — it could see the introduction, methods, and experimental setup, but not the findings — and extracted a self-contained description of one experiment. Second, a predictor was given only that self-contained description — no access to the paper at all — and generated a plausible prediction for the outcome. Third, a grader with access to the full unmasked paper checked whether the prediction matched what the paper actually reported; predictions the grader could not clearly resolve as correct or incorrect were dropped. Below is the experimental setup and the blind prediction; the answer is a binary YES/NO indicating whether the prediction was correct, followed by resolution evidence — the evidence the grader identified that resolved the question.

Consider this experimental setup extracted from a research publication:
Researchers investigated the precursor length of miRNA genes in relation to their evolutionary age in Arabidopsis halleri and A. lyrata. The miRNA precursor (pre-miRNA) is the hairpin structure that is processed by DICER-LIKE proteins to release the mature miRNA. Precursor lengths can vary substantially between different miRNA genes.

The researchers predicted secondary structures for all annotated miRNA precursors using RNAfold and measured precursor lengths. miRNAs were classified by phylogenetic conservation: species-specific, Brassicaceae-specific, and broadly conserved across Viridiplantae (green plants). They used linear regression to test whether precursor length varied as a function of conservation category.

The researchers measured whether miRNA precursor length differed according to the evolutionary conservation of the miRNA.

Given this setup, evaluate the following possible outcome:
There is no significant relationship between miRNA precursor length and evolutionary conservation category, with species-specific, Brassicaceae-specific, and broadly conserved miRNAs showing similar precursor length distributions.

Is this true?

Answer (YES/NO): NO